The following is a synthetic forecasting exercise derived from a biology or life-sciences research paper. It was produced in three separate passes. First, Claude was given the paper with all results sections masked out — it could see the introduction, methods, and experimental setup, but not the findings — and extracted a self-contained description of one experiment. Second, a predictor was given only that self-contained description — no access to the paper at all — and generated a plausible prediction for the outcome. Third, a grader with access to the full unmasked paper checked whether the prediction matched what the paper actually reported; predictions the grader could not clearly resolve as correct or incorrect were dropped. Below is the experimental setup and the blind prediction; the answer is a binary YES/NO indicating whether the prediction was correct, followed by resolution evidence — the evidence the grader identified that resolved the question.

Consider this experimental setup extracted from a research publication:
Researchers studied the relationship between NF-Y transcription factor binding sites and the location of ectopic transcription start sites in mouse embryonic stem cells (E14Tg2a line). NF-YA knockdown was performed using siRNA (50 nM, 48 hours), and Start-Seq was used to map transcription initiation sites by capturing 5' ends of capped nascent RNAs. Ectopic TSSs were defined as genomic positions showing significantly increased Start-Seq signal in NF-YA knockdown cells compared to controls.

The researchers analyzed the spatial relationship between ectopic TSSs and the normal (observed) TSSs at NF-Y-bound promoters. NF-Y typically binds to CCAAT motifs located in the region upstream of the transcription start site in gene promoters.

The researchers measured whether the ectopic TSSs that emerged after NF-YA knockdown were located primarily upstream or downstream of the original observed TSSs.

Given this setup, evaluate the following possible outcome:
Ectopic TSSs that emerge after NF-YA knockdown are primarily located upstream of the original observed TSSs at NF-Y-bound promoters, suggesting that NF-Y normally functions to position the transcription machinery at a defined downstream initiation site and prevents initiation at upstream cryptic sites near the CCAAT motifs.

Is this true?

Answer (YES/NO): YES